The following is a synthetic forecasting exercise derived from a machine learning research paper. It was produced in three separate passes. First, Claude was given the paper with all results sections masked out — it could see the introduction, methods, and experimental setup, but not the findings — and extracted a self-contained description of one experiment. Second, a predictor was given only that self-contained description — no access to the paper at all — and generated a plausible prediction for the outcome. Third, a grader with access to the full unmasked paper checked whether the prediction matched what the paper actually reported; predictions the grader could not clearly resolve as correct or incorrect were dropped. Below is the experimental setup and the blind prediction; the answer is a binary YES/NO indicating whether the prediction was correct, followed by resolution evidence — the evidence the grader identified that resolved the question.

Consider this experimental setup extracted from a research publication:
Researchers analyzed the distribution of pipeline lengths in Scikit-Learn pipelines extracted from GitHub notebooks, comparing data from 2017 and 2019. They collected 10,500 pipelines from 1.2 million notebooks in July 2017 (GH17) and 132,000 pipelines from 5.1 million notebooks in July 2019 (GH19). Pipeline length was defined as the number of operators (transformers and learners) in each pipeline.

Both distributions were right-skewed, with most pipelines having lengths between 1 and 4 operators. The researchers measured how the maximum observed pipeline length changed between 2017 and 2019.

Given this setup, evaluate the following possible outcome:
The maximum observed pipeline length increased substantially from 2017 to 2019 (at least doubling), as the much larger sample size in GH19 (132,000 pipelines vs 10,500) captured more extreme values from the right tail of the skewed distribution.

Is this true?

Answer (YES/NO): YES